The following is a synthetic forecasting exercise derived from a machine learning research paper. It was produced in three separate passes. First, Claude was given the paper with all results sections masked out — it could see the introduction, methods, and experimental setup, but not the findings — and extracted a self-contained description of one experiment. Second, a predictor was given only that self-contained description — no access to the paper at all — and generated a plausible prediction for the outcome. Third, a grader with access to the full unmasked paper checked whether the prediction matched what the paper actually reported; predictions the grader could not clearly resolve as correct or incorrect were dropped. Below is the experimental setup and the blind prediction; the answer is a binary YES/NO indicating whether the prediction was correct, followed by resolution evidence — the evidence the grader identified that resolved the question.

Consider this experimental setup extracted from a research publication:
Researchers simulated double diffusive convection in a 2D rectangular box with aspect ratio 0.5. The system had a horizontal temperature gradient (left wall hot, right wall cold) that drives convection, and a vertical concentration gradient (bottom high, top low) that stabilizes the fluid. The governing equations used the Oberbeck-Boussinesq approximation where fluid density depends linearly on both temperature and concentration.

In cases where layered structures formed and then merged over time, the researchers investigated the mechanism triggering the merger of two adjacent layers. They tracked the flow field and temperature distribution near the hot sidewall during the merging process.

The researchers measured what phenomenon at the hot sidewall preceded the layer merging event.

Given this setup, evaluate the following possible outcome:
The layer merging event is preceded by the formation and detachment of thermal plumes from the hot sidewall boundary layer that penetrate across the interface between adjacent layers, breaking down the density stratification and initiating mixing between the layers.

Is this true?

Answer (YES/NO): NO